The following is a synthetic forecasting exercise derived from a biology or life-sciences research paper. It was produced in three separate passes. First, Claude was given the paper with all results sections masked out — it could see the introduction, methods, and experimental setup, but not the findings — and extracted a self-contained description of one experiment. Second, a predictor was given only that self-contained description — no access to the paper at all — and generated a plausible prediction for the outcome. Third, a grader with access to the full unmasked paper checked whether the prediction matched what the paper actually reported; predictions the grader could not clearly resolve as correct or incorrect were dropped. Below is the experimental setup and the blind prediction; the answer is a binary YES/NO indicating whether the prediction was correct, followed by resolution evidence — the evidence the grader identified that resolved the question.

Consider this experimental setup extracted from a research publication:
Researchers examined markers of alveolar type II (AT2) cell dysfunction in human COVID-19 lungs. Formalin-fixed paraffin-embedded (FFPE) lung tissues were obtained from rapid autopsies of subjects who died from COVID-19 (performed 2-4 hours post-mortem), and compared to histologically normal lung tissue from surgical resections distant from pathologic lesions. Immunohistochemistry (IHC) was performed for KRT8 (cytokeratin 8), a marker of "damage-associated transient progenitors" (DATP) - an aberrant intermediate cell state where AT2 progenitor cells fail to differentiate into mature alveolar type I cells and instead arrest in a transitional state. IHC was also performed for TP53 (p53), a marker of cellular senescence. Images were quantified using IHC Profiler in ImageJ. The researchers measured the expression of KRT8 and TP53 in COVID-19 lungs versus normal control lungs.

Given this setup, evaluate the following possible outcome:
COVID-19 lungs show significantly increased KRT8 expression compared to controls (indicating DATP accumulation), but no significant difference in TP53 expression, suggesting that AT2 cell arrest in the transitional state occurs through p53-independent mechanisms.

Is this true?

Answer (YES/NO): NO